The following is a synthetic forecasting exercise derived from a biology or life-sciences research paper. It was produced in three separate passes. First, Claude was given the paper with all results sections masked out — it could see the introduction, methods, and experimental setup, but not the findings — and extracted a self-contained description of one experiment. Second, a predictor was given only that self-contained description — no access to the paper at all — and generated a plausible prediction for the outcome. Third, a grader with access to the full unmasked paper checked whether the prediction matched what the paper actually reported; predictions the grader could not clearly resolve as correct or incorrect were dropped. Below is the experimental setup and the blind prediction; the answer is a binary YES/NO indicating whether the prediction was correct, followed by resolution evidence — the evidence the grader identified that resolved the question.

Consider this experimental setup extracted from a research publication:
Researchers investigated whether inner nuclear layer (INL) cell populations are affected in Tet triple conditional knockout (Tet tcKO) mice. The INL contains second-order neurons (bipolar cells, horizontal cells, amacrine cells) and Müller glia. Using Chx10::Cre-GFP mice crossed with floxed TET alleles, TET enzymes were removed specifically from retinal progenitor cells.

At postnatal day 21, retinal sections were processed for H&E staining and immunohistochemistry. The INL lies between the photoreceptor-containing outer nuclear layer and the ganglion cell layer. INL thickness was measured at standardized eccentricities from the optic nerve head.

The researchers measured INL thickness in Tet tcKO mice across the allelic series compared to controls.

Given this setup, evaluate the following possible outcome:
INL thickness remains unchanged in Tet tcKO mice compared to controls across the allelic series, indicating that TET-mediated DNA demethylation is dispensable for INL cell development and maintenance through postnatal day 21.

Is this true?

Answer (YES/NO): NO